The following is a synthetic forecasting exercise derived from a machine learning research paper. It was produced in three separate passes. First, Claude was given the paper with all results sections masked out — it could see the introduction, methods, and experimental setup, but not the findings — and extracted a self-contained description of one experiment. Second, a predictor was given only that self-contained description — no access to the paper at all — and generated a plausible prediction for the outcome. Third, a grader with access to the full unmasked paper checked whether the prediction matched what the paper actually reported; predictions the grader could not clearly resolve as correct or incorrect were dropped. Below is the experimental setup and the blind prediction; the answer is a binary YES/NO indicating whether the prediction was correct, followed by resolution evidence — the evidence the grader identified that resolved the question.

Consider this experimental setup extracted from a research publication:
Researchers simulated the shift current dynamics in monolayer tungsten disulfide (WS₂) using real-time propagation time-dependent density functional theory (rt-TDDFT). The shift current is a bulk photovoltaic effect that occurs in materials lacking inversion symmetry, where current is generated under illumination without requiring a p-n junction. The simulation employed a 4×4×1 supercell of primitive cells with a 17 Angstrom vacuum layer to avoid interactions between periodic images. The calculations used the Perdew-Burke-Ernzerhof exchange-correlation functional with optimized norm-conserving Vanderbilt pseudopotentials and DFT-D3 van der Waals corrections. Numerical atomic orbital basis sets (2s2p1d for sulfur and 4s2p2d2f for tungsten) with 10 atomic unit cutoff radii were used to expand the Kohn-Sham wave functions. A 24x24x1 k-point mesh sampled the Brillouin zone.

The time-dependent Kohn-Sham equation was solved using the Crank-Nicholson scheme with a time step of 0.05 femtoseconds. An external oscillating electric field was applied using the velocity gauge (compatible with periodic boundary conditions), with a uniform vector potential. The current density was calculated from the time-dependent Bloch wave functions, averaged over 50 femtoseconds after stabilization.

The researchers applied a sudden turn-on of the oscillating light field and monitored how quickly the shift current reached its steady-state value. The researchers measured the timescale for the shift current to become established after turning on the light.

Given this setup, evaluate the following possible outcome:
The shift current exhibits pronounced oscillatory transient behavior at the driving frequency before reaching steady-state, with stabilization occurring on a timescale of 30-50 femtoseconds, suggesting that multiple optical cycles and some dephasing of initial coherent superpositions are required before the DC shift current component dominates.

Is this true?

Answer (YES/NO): NO